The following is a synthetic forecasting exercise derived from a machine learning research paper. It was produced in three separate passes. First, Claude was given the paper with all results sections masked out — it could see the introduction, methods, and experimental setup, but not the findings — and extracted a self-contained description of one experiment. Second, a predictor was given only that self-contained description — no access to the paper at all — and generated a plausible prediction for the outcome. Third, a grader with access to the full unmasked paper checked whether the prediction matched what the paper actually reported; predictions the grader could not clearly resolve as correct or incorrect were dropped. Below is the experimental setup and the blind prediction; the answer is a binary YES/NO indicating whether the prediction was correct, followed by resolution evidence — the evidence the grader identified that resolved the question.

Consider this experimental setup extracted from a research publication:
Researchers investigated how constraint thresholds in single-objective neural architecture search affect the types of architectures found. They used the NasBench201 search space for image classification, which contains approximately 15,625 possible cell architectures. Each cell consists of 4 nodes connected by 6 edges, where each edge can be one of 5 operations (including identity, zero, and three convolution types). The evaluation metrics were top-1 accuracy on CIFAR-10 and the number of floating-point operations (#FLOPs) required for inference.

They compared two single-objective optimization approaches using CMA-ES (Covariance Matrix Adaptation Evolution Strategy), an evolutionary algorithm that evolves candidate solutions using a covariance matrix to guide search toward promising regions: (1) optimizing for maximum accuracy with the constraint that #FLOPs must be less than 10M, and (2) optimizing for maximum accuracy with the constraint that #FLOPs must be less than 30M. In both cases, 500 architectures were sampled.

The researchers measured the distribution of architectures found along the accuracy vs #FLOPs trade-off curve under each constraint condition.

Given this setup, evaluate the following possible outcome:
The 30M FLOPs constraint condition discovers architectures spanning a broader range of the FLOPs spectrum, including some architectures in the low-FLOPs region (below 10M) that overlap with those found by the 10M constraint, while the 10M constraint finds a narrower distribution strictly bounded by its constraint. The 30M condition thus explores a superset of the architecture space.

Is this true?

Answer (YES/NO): NO